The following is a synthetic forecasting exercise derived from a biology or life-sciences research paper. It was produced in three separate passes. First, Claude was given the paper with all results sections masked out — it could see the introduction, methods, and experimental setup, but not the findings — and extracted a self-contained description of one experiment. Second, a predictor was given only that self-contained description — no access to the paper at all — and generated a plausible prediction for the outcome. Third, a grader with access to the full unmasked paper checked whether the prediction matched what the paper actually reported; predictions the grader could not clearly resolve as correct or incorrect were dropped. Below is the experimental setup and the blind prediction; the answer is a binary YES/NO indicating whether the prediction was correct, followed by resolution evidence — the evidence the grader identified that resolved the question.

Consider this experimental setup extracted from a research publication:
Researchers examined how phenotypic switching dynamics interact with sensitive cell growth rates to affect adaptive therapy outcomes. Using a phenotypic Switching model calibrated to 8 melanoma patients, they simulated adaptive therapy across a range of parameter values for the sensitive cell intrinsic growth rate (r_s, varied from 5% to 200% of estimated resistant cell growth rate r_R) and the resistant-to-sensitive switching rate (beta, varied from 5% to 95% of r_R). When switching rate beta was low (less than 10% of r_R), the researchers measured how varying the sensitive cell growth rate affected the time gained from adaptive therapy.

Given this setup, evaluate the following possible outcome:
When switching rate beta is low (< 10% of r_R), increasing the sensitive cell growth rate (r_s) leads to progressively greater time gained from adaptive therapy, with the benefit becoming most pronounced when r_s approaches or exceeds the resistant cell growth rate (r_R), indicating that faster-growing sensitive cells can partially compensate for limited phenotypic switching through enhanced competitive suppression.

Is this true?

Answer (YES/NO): NO